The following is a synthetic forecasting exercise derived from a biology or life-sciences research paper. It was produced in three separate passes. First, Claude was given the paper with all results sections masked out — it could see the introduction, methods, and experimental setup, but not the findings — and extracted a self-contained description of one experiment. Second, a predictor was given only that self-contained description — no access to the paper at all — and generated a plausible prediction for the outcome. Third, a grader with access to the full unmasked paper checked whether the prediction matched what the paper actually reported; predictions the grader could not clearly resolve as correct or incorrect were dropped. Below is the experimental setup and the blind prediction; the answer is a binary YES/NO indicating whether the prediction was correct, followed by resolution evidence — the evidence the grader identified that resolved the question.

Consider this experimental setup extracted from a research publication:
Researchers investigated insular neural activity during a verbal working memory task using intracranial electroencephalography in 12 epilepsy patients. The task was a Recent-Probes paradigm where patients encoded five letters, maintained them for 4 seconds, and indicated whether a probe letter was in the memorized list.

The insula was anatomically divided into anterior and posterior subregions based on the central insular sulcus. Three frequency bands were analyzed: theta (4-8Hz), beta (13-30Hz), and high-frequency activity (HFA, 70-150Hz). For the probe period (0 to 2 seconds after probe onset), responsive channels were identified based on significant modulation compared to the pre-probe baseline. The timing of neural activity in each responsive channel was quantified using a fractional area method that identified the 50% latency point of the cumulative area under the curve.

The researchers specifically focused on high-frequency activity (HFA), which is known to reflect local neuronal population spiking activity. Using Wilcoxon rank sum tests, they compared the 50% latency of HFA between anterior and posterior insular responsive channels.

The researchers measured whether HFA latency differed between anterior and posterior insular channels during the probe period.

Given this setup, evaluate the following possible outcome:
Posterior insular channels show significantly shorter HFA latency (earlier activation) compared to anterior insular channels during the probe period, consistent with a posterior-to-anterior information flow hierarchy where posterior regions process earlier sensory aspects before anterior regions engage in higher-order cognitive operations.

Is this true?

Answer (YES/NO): NO